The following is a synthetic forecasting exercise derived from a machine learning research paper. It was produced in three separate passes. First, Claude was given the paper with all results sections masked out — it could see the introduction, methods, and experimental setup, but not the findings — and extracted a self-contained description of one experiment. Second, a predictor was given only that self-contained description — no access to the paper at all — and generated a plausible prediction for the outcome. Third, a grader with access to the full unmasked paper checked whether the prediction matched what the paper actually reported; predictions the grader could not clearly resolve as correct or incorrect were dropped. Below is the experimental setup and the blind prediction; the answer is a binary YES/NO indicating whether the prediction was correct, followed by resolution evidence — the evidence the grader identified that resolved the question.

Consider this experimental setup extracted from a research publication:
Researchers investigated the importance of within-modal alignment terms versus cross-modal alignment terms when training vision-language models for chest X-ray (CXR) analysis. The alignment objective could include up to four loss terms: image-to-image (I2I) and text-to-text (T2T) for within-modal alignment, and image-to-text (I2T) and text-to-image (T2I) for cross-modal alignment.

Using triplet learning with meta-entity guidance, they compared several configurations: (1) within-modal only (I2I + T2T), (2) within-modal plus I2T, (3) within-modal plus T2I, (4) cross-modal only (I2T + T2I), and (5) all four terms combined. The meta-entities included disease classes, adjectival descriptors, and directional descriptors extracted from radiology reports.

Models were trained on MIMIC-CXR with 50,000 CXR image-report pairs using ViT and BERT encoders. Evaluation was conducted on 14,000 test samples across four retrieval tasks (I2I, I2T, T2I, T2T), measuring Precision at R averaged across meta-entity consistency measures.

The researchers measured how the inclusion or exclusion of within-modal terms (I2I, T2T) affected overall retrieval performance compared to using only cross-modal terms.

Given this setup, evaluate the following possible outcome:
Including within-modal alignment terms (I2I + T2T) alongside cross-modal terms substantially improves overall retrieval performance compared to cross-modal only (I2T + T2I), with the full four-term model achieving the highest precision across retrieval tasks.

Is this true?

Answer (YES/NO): YES